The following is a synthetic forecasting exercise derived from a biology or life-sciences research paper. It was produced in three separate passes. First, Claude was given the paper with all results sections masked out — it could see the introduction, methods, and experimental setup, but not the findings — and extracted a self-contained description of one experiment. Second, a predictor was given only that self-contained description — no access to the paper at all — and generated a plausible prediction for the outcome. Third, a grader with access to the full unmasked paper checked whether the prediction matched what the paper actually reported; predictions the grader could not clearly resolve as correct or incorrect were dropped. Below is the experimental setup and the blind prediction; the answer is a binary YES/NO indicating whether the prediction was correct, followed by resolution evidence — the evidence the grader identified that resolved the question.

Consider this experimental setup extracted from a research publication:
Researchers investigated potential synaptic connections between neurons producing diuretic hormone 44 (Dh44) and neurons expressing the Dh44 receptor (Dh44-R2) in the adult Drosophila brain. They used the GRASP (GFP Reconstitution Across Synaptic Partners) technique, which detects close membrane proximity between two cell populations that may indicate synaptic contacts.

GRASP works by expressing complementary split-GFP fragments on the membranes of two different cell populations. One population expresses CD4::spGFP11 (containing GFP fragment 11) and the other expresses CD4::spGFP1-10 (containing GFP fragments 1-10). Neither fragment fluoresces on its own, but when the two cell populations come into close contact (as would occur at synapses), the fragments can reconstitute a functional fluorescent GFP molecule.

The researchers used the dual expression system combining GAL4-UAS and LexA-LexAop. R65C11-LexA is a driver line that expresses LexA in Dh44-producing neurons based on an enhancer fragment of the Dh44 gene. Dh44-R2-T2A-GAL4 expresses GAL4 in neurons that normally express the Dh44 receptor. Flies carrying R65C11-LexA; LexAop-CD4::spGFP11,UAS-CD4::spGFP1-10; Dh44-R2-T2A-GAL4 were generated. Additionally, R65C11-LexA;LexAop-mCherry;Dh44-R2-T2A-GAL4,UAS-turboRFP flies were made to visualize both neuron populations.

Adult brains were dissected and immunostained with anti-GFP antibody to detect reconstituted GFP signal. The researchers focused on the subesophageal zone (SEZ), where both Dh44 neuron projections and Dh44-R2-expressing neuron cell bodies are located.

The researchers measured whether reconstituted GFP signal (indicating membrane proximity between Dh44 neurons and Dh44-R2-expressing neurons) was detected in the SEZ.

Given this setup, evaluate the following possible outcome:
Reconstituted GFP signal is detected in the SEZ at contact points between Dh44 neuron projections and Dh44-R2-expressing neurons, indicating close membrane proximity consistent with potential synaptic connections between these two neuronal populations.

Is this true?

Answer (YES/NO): YES